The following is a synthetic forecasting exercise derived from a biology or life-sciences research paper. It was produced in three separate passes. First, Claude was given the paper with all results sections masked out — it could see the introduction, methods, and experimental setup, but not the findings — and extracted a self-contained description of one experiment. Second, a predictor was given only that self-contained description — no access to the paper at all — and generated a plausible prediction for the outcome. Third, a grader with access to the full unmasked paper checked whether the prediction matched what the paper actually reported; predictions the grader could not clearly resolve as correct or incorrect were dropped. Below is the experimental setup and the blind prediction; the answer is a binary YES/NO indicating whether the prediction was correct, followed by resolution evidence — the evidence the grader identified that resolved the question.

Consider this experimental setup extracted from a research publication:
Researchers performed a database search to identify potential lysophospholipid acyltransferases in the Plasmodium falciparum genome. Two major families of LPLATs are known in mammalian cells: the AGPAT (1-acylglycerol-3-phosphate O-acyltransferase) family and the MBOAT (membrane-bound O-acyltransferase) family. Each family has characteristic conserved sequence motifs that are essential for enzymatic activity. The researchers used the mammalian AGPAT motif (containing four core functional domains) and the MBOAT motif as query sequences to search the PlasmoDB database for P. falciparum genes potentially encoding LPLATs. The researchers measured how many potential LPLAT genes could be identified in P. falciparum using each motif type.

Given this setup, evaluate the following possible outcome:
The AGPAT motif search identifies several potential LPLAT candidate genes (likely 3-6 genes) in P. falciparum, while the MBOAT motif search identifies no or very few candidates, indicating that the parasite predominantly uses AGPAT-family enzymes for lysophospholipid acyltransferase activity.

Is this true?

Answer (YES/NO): NO